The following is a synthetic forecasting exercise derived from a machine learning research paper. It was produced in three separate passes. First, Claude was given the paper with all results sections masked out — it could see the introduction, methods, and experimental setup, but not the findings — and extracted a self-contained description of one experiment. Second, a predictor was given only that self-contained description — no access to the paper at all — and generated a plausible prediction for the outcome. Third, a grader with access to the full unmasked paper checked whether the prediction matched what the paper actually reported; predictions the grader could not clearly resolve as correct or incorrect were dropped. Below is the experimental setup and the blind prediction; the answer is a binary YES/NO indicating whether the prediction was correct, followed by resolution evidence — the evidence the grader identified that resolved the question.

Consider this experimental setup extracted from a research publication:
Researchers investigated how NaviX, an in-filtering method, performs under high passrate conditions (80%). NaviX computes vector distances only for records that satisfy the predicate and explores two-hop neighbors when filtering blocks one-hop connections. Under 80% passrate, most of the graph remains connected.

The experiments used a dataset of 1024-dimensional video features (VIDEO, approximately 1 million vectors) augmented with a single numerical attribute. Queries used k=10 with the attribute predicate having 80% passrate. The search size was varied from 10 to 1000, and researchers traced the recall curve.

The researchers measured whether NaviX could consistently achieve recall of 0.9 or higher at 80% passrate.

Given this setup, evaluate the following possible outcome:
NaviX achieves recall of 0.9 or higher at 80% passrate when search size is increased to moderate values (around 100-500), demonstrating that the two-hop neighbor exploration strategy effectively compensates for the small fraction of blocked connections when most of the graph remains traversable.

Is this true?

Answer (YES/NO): NO